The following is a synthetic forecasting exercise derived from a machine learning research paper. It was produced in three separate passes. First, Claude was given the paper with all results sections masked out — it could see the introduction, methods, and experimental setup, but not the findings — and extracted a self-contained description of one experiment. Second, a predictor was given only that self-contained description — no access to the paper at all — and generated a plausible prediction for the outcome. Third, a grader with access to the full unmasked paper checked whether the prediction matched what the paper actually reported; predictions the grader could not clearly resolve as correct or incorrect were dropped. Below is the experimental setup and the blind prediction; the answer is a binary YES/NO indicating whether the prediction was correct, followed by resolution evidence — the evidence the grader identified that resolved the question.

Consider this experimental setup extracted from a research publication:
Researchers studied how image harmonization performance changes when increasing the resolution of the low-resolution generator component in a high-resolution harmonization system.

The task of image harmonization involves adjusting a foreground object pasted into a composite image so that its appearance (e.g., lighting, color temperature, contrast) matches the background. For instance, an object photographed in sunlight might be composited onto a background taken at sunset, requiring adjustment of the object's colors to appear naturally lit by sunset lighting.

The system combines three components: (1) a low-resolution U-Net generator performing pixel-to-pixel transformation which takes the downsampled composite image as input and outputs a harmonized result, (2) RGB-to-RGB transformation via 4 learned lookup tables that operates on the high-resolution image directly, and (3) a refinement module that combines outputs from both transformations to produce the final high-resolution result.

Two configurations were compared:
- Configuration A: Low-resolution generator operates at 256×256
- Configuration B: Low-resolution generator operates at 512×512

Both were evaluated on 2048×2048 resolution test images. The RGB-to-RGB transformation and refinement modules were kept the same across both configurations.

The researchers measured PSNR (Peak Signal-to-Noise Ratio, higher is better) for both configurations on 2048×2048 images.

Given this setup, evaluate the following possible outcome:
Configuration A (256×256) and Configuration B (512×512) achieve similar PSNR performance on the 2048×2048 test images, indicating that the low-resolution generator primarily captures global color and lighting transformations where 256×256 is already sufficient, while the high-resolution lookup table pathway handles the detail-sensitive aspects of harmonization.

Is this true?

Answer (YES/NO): NO